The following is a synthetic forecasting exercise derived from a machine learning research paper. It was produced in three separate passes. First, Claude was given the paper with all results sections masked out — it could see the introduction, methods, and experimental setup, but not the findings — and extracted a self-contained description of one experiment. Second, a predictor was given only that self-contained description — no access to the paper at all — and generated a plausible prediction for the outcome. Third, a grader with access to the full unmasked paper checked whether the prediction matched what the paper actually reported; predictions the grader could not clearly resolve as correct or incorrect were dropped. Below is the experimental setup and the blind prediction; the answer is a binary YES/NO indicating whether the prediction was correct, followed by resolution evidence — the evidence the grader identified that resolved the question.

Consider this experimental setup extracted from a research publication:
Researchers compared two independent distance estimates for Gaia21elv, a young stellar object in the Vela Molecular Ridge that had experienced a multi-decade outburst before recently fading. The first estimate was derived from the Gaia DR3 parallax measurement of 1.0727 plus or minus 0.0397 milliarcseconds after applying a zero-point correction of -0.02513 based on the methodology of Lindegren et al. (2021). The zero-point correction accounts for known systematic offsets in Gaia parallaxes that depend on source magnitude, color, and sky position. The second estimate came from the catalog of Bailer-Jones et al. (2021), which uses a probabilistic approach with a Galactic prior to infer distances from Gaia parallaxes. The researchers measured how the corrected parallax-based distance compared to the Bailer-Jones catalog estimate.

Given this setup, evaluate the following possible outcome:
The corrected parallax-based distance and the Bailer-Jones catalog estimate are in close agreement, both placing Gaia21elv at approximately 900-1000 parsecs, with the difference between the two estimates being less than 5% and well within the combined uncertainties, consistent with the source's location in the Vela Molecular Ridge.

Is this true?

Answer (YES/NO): YES